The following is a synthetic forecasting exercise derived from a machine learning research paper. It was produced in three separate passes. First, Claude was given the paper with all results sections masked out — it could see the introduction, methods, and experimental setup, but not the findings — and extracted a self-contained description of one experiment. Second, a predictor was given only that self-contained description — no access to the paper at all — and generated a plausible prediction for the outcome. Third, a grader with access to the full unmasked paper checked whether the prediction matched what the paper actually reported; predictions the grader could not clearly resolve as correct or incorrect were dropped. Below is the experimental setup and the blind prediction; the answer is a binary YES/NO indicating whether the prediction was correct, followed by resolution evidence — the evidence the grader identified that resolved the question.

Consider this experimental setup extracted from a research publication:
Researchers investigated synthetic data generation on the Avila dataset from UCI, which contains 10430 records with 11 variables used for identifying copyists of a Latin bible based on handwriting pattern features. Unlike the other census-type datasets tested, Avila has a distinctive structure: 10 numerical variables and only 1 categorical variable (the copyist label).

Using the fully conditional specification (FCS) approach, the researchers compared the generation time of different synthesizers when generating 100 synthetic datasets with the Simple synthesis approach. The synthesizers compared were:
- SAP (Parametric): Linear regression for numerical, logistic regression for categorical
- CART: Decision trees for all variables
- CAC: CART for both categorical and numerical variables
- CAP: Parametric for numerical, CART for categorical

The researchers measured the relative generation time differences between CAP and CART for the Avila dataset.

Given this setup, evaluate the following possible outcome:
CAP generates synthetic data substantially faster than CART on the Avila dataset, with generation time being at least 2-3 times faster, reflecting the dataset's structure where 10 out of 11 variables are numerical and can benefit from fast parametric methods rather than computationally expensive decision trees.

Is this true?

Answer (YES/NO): NO